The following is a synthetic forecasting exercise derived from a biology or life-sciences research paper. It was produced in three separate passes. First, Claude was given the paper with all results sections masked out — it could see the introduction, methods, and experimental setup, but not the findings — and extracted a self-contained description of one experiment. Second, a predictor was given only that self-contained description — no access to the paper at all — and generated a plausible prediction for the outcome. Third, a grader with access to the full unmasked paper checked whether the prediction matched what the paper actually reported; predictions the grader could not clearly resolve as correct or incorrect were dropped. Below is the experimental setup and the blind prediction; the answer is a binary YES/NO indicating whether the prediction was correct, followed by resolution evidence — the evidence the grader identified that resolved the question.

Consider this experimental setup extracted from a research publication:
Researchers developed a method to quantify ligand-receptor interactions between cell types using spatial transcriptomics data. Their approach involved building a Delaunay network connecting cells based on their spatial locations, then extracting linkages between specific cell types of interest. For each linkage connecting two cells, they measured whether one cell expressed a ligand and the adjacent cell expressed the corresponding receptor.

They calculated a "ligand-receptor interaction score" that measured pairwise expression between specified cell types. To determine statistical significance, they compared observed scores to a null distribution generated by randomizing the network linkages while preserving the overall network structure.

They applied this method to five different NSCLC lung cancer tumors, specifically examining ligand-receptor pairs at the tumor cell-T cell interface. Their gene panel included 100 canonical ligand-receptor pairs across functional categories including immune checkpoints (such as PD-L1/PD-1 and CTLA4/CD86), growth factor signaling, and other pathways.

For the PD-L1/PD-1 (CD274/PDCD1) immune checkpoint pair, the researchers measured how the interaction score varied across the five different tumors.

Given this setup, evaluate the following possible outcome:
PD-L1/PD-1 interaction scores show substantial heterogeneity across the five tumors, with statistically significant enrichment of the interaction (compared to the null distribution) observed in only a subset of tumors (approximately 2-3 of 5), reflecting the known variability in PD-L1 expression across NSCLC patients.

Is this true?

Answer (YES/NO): NO